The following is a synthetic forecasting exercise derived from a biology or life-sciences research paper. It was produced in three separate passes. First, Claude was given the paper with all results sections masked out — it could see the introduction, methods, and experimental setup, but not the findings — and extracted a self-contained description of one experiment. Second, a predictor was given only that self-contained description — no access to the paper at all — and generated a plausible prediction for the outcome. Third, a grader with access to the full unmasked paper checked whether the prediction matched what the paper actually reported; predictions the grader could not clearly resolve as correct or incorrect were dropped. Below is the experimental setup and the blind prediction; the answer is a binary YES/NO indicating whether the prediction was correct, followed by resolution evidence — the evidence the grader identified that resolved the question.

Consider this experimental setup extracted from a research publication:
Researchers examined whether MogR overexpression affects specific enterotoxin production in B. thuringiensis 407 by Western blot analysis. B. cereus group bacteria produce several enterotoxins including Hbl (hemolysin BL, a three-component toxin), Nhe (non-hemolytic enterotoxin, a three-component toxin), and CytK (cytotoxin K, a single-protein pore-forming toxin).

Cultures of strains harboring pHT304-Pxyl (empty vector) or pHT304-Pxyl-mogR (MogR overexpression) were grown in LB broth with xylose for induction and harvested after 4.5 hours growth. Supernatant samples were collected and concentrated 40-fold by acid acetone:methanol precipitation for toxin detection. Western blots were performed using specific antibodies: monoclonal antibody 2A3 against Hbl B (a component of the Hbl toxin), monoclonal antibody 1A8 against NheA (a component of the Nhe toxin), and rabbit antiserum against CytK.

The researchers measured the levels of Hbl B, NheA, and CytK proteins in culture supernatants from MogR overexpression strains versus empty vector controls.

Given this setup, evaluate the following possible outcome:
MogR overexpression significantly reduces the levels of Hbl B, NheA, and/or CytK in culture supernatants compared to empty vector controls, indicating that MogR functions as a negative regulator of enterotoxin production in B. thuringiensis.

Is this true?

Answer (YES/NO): YES